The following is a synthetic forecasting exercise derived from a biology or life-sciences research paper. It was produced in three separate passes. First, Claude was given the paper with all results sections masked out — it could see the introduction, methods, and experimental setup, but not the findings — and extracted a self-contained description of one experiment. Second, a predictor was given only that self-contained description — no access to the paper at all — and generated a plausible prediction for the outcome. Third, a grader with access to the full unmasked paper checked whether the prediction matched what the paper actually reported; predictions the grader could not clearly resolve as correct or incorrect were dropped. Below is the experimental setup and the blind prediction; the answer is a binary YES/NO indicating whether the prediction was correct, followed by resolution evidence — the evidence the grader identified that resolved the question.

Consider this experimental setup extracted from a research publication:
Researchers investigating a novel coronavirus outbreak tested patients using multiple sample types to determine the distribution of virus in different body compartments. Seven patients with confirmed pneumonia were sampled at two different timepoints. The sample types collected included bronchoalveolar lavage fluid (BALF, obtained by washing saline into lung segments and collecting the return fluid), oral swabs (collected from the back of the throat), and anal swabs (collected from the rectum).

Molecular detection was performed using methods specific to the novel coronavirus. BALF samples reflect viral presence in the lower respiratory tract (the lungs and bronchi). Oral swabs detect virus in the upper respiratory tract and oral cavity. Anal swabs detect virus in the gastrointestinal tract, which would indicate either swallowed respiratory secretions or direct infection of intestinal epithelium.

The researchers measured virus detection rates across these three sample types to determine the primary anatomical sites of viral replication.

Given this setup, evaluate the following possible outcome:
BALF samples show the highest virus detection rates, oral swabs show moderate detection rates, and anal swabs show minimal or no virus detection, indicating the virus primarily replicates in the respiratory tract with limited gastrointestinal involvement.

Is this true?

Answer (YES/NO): YES